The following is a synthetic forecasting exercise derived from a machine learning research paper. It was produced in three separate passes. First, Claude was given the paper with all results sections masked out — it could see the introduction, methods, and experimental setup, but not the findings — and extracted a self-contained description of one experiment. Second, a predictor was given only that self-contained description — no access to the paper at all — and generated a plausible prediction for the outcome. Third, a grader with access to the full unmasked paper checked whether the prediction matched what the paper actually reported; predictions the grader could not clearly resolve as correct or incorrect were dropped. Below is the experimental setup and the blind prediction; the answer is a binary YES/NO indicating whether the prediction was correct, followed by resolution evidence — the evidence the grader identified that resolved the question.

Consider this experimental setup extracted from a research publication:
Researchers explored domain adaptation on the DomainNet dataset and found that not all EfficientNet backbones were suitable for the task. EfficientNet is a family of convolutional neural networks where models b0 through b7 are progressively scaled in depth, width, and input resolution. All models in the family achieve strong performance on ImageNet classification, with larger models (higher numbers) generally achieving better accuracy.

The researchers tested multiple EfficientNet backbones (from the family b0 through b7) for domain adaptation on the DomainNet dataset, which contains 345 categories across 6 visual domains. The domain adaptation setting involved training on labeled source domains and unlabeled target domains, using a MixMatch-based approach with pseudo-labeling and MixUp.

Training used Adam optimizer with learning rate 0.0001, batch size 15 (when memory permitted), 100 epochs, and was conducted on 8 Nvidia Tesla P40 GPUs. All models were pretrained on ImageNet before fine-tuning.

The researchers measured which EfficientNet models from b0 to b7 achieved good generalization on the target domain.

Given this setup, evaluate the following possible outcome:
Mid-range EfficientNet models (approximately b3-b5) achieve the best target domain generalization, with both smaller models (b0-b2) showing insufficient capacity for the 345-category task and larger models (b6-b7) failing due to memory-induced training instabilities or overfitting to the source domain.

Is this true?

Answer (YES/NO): NO